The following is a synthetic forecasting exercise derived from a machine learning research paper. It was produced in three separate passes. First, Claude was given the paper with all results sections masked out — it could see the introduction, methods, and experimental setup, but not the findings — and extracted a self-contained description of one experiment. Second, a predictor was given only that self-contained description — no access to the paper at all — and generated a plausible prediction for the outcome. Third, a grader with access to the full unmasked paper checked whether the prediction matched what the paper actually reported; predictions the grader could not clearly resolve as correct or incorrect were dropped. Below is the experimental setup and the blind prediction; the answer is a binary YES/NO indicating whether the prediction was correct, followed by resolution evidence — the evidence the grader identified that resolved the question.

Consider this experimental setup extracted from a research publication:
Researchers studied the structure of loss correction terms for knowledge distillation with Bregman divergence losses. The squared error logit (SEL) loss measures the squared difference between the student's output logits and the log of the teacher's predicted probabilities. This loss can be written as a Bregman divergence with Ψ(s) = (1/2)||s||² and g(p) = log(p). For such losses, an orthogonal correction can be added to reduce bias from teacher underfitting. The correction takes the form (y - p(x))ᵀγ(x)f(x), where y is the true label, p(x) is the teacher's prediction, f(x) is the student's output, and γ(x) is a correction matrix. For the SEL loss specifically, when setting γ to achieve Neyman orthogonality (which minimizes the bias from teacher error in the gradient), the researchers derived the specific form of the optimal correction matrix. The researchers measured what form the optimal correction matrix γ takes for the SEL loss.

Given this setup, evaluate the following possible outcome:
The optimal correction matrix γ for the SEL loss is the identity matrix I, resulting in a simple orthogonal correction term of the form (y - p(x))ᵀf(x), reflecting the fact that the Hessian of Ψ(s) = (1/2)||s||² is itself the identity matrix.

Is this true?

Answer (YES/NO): NO